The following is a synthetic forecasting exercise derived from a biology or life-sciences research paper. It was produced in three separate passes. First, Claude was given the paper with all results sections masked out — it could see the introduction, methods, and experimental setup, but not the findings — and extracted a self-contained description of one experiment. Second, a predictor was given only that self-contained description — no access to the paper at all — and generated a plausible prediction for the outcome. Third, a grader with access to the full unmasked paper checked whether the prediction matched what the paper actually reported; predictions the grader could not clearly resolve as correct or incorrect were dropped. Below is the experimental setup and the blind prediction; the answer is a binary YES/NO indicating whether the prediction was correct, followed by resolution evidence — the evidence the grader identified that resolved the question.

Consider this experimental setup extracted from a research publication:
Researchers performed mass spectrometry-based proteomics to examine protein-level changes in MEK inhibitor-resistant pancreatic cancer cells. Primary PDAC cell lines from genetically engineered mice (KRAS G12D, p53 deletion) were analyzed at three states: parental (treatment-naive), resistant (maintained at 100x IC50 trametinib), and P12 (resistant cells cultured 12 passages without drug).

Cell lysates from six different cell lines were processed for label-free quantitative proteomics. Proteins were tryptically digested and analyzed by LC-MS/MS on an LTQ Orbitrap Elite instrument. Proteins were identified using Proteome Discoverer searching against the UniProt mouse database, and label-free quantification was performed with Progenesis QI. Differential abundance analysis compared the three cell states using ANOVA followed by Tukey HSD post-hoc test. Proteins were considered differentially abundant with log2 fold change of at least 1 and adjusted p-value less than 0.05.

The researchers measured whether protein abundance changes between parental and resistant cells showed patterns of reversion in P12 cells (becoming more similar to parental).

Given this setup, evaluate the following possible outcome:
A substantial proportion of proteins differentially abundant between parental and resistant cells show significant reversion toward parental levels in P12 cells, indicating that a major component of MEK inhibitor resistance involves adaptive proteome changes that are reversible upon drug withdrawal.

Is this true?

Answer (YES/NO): YES